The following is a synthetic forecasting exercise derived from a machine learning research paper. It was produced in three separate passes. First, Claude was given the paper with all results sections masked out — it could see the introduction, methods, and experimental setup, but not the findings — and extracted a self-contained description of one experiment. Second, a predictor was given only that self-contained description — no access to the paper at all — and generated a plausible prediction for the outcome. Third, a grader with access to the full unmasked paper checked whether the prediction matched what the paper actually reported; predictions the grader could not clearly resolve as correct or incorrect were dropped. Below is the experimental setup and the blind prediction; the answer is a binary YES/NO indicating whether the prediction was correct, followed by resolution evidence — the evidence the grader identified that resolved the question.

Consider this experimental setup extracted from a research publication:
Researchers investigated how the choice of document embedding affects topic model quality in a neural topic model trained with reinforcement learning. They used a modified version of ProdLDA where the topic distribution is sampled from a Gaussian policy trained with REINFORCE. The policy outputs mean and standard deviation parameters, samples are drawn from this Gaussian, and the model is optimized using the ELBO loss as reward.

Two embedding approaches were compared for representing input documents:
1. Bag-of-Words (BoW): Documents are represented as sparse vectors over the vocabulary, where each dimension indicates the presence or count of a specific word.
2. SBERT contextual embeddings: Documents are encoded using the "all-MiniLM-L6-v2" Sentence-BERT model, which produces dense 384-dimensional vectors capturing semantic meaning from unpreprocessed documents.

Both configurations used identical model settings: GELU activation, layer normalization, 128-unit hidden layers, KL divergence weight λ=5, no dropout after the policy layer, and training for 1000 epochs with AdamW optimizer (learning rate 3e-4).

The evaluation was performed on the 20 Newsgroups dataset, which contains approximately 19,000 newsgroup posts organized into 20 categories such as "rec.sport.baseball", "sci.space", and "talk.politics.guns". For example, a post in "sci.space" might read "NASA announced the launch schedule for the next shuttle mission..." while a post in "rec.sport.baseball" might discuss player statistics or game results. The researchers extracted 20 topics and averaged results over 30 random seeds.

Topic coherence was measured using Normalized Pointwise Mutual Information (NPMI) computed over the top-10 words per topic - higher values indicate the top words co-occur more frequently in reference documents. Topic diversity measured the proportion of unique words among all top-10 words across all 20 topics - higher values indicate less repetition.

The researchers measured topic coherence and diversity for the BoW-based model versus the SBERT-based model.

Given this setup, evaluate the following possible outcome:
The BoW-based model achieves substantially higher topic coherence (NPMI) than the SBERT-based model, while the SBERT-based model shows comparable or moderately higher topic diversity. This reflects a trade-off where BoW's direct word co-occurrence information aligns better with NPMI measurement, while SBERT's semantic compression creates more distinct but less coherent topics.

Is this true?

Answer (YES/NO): NO